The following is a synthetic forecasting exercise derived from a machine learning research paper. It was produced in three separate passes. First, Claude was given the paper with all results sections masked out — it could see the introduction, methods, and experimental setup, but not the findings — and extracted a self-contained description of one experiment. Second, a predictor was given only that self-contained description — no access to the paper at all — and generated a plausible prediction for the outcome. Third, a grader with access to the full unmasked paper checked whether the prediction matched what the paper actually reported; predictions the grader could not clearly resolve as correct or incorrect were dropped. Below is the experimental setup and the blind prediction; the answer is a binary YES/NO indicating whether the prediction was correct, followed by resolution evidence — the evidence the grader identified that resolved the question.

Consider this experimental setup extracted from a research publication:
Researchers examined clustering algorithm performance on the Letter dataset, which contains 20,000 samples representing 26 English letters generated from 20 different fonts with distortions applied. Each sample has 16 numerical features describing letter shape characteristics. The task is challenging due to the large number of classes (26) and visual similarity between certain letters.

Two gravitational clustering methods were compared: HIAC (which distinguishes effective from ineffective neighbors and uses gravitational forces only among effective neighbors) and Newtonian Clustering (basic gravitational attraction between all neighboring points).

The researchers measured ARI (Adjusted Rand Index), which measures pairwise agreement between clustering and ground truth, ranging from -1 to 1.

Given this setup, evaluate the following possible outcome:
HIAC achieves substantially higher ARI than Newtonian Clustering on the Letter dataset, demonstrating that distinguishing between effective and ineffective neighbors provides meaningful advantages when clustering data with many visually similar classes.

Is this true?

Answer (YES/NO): NO